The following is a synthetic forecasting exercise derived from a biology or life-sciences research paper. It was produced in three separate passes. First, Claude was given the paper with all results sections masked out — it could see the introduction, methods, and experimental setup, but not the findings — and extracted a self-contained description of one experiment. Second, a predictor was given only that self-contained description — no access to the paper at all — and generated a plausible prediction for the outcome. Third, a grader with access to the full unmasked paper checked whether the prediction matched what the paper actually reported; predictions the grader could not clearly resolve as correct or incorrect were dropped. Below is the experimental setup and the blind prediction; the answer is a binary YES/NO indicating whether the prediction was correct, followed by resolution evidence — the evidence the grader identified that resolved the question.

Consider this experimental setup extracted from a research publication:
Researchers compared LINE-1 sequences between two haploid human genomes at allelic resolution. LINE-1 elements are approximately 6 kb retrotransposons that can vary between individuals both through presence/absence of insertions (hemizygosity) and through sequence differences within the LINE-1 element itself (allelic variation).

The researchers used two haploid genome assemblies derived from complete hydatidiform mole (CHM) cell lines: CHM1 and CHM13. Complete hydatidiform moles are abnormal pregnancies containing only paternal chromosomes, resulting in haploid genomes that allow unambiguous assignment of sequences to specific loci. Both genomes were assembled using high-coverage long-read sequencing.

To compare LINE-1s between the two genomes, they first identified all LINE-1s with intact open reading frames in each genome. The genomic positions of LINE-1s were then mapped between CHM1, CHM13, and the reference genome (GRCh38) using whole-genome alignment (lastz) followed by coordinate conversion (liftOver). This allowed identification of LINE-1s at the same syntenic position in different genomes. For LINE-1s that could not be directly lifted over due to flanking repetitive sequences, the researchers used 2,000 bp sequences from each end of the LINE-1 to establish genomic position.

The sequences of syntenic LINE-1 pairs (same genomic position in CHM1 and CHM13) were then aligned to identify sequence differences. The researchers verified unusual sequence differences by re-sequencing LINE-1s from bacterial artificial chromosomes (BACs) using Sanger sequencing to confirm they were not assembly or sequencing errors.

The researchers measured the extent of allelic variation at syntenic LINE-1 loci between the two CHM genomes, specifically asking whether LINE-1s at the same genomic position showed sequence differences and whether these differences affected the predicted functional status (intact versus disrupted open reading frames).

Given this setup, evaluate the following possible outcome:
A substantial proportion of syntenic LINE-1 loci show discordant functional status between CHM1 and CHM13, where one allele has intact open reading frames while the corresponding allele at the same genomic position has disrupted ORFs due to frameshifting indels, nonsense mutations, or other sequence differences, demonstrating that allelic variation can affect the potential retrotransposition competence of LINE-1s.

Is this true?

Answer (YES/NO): YES